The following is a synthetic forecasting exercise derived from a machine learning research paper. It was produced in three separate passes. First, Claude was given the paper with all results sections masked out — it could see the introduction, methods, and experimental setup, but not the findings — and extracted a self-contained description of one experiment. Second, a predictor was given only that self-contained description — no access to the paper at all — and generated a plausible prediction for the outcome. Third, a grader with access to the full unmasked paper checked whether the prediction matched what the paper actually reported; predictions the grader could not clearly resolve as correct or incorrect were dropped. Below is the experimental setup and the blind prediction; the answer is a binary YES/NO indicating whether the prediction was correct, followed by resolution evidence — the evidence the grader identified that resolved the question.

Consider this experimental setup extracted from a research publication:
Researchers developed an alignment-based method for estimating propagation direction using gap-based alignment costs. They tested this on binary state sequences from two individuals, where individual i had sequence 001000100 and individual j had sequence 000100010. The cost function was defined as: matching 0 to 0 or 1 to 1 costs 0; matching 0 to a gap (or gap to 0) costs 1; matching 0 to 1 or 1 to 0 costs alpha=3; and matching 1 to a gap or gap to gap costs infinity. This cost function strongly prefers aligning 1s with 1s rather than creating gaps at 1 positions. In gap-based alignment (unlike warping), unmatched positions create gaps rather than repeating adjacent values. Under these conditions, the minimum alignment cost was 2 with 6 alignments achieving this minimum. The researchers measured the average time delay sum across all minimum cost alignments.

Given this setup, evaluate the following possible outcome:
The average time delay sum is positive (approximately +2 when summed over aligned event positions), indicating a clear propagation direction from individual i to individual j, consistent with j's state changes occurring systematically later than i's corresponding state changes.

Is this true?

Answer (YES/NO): NO